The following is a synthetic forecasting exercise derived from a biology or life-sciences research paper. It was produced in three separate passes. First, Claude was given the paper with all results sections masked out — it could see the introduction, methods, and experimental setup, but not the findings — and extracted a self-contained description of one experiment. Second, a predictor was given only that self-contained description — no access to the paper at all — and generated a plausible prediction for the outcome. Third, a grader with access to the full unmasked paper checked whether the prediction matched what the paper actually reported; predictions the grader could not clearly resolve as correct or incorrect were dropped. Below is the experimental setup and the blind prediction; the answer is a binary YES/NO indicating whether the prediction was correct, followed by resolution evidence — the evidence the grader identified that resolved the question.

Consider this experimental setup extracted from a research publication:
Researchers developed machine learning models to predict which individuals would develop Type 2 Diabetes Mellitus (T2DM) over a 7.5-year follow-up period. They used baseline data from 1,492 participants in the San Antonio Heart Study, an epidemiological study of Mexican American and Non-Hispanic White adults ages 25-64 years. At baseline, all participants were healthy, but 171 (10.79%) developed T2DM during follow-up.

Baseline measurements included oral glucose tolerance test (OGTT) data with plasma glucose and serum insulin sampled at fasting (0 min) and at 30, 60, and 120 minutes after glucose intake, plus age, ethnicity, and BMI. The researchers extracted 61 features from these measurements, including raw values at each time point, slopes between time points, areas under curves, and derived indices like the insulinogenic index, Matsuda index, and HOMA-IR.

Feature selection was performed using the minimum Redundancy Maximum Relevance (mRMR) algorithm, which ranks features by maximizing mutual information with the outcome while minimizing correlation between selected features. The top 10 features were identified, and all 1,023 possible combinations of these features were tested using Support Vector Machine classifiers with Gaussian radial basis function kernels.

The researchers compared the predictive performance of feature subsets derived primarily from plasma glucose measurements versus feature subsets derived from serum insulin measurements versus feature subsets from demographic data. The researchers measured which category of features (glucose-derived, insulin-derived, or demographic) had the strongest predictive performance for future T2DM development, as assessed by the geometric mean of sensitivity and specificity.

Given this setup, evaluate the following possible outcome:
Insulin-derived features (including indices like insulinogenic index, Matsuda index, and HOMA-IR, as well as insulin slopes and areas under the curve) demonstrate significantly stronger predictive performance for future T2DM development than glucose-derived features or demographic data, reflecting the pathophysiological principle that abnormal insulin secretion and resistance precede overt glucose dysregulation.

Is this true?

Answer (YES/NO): NO